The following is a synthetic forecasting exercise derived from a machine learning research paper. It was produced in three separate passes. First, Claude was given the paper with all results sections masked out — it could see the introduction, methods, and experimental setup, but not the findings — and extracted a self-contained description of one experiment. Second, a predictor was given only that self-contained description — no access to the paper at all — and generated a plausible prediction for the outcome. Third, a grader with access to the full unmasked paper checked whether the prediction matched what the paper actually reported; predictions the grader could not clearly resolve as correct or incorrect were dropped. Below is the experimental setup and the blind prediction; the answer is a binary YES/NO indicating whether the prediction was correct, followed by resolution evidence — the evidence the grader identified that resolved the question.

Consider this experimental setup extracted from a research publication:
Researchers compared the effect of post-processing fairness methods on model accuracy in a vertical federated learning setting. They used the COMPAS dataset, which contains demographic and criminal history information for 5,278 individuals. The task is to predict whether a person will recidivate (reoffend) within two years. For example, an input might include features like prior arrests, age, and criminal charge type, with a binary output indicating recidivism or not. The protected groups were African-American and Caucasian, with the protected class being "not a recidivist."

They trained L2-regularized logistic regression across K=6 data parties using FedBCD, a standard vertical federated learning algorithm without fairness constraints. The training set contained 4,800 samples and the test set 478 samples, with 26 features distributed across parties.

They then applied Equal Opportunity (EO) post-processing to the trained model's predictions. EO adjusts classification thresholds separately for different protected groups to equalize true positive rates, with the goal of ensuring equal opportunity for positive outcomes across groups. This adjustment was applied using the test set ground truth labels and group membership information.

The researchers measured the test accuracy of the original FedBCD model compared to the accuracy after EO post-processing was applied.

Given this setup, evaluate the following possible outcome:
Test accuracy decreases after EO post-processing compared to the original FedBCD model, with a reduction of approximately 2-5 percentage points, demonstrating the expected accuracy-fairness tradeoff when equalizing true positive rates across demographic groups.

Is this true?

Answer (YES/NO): YES